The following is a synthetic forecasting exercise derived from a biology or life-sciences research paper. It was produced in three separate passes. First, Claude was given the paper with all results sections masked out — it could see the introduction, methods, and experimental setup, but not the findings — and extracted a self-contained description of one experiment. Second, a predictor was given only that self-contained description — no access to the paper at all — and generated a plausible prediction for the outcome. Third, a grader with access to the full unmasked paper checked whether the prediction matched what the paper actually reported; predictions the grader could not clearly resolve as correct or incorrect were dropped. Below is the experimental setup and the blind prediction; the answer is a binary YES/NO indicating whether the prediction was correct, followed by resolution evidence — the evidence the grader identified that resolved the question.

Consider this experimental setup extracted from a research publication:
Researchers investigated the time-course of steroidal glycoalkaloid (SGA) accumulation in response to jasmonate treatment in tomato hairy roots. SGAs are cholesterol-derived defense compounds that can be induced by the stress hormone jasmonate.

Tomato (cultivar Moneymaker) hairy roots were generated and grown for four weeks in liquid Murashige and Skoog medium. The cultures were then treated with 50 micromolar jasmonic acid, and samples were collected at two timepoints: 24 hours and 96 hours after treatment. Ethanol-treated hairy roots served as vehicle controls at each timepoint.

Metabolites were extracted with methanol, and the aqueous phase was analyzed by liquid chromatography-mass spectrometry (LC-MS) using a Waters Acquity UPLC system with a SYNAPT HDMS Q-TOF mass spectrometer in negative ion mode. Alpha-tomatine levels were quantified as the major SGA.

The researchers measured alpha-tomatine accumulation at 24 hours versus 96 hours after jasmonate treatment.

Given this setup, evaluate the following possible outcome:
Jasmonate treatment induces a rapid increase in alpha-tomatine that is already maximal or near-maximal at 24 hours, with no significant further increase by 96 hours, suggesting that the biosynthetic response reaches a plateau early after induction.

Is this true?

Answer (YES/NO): NO